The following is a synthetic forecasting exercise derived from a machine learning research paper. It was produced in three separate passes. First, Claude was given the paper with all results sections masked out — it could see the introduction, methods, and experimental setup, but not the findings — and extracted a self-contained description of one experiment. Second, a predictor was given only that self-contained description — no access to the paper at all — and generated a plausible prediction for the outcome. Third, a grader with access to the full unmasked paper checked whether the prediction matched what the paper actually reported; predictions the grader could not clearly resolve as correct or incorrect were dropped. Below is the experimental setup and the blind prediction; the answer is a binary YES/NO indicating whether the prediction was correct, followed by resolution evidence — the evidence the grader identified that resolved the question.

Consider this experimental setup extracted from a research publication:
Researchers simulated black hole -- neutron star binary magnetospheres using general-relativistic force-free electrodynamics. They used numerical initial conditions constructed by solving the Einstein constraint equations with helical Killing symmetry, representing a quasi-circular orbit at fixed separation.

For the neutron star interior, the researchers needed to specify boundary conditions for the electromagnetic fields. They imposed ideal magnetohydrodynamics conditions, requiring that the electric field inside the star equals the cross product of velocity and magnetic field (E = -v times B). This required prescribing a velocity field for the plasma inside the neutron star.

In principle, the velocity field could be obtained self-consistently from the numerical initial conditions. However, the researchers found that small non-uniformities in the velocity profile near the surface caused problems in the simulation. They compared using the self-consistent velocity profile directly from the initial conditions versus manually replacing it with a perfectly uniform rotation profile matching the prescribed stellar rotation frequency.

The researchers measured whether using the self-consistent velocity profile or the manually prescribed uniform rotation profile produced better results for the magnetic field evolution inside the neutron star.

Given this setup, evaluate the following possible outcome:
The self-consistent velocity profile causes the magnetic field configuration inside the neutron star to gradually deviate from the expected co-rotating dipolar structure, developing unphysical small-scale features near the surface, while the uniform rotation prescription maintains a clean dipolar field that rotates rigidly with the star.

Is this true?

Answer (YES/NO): NO